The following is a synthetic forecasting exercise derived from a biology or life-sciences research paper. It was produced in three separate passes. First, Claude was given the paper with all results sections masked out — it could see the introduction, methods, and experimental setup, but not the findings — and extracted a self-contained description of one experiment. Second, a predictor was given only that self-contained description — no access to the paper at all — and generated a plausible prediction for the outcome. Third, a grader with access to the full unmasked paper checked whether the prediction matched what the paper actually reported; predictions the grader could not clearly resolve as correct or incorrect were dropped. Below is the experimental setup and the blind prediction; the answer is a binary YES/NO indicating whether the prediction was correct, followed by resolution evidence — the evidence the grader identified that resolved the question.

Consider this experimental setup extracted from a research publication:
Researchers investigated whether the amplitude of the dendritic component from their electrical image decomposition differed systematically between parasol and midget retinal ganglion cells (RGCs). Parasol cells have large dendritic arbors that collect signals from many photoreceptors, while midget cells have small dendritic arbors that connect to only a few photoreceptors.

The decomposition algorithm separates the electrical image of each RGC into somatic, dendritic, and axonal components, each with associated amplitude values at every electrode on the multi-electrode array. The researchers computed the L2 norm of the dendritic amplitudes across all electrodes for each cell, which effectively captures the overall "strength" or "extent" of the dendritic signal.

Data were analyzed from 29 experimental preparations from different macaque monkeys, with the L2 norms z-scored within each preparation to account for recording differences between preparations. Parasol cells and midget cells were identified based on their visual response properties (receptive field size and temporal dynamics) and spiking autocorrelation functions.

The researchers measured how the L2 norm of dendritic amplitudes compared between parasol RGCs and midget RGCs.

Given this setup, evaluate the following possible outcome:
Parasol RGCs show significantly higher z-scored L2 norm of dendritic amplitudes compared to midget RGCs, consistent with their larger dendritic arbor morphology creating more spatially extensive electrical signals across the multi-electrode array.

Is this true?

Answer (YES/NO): YES